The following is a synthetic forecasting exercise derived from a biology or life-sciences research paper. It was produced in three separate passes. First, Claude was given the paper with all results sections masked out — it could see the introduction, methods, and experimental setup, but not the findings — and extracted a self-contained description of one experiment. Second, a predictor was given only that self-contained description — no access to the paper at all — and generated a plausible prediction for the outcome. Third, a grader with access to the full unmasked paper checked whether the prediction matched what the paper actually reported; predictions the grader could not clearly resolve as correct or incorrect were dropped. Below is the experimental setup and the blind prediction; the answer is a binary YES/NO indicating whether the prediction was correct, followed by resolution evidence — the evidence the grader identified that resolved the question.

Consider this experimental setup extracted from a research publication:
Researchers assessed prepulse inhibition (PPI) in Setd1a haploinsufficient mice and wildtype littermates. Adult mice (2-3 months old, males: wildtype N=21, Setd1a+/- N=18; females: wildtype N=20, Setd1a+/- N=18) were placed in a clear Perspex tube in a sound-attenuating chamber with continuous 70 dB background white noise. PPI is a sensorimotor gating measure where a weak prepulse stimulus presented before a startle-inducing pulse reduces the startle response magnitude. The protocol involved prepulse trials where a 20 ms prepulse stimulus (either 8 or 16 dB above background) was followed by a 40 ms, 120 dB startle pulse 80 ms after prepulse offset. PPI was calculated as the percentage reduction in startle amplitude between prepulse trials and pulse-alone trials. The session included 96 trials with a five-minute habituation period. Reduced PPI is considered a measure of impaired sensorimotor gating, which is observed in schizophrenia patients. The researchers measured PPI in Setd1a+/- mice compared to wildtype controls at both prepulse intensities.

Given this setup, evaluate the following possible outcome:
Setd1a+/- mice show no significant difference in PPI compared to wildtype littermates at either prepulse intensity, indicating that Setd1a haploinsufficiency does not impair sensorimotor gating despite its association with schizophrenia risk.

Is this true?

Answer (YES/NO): NO